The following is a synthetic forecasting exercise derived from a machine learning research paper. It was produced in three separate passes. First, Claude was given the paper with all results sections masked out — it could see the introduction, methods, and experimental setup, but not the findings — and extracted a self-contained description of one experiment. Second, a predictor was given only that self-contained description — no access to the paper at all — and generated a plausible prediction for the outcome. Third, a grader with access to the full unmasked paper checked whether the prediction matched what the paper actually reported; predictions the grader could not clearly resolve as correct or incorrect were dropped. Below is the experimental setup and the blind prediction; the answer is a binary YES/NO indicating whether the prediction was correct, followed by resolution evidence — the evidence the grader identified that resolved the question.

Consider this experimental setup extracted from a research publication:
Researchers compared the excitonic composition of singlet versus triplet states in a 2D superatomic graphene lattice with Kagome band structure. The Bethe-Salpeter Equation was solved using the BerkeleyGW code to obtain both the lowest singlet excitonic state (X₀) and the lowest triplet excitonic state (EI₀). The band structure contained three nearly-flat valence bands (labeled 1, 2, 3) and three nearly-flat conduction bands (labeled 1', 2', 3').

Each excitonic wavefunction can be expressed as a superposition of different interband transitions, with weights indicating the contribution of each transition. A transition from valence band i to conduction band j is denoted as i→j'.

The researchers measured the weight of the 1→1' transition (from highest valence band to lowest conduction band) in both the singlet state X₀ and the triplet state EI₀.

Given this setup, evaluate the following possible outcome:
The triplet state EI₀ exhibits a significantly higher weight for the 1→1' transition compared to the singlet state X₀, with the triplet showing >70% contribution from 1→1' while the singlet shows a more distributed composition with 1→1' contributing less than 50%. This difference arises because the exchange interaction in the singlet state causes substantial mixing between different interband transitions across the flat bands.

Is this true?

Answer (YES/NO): NO